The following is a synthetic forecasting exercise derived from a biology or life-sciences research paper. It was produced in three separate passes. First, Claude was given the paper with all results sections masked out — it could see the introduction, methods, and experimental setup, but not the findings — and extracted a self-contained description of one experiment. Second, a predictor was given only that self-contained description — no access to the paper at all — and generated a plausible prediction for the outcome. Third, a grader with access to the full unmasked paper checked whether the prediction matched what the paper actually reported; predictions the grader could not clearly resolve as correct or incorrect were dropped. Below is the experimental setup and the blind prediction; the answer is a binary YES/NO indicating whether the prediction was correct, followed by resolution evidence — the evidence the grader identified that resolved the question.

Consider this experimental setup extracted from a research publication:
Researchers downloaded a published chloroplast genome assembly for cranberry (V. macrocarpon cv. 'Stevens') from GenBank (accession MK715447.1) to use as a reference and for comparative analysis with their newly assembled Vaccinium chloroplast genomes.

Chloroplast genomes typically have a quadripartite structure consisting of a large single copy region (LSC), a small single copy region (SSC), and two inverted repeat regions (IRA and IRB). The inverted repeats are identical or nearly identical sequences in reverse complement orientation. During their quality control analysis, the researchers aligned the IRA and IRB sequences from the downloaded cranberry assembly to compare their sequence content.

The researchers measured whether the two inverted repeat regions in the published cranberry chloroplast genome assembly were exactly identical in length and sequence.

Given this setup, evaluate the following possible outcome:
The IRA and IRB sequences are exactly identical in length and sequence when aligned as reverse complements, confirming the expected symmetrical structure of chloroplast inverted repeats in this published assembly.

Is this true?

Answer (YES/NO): NO